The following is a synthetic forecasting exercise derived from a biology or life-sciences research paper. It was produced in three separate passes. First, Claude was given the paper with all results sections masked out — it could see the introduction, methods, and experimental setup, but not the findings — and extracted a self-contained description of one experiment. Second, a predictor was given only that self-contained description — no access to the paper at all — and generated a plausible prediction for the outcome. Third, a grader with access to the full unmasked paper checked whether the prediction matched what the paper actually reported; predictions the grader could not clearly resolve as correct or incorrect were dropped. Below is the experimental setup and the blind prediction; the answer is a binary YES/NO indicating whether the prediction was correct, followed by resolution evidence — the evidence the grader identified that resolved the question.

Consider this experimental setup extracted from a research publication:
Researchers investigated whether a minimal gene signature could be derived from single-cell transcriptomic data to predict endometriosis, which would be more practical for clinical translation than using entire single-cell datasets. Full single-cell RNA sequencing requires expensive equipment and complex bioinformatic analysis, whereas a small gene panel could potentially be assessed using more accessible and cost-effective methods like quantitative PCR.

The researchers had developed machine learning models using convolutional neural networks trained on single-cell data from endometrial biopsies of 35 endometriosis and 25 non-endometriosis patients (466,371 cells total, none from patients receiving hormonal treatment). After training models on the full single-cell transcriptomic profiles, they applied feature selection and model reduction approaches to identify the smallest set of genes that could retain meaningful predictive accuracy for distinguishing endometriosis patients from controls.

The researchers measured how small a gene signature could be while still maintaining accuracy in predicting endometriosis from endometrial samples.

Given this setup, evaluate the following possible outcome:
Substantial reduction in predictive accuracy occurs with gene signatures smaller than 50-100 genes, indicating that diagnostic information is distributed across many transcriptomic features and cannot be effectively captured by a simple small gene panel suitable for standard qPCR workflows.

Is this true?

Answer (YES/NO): NO